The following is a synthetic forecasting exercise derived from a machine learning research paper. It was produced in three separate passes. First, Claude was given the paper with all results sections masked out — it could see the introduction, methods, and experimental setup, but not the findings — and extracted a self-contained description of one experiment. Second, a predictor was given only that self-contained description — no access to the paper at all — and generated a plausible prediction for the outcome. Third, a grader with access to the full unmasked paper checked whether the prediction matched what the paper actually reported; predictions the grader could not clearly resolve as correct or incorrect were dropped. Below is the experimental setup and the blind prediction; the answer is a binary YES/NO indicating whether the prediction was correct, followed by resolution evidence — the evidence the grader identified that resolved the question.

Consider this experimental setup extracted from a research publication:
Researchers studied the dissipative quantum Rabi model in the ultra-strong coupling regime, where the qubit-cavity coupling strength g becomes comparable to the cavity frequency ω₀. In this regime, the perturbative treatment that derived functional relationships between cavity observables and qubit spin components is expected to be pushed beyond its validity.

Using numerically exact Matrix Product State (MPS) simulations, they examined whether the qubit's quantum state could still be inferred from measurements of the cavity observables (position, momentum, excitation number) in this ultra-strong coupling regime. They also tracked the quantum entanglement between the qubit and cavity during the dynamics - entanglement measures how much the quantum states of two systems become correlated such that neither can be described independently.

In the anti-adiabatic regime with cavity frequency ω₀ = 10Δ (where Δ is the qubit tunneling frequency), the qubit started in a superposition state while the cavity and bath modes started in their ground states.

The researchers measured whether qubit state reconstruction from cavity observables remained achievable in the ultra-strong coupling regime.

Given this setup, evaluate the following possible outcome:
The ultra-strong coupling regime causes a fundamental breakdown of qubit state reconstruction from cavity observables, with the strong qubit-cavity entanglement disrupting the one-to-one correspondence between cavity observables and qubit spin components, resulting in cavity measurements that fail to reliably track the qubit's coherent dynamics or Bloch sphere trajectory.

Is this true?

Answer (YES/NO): YES